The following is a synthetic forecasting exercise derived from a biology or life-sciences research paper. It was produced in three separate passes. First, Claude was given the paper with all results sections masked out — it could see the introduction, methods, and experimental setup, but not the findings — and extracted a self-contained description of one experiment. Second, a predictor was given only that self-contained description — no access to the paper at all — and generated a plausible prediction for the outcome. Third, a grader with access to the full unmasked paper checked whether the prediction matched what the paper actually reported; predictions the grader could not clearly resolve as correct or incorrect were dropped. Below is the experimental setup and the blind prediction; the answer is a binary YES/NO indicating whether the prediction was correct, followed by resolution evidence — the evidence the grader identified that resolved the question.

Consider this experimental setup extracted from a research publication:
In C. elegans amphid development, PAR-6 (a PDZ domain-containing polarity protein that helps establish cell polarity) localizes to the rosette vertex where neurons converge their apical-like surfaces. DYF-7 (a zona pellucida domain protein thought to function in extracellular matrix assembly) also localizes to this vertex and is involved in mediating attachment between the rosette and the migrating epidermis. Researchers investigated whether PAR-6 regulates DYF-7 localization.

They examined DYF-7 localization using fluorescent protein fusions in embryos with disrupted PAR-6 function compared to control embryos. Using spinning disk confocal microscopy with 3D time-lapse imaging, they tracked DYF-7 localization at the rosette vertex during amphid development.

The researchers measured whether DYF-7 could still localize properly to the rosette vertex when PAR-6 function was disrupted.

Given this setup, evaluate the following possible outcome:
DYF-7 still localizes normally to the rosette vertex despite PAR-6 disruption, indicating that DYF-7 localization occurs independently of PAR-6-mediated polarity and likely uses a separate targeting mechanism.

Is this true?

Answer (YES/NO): NO